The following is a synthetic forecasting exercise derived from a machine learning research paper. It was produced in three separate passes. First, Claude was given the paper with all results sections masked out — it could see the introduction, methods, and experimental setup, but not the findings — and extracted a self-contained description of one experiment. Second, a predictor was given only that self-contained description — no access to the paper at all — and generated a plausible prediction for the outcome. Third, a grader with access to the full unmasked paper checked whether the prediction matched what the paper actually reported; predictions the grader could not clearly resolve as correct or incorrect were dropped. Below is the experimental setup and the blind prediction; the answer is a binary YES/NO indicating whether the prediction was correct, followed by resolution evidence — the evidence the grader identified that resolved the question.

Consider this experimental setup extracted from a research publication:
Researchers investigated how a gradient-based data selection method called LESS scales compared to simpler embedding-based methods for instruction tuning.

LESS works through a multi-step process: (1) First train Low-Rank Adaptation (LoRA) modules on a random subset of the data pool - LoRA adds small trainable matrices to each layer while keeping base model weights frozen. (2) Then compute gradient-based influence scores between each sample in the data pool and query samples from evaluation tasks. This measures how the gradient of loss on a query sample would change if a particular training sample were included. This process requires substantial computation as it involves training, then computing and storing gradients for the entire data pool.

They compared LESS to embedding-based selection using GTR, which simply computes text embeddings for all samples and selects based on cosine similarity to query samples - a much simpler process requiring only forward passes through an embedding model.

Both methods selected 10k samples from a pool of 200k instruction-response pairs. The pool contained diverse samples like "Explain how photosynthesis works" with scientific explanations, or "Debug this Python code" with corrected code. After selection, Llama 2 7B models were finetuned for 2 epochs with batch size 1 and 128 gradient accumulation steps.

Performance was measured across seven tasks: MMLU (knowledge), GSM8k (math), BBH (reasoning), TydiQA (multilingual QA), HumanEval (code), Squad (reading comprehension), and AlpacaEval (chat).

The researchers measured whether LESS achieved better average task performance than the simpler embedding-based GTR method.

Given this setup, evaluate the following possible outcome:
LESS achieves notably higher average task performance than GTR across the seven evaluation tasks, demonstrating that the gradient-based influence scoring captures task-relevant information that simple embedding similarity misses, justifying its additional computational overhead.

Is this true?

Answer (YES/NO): NO